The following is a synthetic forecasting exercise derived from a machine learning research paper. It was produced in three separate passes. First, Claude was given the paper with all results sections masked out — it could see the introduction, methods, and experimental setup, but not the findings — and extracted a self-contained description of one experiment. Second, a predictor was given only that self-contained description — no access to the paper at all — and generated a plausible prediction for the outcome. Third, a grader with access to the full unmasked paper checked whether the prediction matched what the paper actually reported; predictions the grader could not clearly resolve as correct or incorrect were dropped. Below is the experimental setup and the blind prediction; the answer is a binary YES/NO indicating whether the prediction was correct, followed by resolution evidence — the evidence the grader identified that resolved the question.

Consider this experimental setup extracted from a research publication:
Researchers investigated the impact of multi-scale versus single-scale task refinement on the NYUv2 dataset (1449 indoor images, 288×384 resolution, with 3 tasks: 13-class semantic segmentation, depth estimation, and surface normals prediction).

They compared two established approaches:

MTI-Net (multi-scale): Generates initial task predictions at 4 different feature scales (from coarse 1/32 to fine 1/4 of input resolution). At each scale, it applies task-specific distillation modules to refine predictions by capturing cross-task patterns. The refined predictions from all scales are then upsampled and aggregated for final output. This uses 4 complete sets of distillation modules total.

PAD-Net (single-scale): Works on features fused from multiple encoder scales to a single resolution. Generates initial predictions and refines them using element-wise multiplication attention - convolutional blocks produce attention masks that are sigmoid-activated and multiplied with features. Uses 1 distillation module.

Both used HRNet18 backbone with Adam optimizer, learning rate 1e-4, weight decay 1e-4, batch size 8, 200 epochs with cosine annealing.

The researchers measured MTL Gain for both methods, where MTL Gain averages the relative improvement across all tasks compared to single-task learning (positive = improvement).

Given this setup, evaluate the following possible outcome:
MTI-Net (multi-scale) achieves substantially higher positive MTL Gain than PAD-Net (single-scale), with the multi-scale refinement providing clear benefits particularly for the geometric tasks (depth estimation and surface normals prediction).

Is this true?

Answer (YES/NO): NO